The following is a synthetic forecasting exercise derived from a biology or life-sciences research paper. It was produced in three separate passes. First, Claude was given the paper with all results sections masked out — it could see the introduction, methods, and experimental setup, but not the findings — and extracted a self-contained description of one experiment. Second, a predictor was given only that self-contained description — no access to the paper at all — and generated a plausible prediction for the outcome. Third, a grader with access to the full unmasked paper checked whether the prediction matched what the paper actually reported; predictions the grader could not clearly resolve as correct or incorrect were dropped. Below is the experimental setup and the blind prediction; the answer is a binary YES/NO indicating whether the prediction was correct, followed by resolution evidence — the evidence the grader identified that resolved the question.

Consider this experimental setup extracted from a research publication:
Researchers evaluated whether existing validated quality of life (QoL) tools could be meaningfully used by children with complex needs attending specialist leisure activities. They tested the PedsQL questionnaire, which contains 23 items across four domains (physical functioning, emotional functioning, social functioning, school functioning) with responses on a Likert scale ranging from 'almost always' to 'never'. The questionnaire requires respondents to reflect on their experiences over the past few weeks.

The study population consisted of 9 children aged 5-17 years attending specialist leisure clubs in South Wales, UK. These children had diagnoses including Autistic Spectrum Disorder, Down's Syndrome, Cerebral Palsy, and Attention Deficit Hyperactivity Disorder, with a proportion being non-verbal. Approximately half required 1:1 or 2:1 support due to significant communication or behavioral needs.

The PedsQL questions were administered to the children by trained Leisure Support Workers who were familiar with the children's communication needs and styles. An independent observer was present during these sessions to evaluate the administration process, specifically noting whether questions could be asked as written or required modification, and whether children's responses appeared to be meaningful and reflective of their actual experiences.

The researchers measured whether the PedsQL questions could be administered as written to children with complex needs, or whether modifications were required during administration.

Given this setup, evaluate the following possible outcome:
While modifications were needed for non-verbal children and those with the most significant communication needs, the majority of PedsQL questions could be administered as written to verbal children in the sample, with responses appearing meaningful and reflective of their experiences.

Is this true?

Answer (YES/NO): NO